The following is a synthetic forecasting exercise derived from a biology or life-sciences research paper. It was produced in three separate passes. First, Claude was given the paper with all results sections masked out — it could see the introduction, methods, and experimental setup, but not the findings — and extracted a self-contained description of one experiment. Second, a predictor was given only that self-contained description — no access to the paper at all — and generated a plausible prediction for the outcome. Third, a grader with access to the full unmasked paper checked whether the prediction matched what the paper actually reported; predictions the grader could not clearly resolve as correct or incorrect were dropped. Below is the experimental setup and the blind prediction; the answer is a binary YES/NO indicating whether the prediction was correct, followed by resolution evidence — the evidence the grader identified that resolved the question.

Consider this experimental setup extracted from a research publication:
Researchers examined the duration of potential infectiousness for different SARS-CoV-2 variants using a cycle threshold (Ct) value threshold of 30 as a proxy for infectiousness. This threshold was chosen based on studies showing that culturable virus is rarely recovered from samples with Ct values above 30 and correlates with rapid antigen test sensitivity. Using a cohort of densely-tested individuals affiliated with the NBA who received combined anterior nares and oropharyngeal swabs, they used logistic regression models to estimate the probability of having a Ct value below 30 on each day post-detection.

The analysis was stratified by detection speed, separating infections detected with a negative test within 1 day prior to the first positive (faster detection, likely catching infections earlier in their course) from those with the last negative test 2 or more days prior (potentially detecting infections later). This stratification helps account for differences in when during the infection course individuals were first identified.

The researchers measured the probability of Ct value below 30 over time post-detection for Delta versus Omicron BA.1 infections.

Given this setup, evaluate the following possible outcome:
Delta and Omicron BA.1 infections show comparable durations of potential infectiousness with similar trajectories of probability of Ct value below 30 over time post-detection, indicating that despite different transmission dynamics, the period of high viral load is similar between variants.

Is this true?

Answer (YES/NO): YES